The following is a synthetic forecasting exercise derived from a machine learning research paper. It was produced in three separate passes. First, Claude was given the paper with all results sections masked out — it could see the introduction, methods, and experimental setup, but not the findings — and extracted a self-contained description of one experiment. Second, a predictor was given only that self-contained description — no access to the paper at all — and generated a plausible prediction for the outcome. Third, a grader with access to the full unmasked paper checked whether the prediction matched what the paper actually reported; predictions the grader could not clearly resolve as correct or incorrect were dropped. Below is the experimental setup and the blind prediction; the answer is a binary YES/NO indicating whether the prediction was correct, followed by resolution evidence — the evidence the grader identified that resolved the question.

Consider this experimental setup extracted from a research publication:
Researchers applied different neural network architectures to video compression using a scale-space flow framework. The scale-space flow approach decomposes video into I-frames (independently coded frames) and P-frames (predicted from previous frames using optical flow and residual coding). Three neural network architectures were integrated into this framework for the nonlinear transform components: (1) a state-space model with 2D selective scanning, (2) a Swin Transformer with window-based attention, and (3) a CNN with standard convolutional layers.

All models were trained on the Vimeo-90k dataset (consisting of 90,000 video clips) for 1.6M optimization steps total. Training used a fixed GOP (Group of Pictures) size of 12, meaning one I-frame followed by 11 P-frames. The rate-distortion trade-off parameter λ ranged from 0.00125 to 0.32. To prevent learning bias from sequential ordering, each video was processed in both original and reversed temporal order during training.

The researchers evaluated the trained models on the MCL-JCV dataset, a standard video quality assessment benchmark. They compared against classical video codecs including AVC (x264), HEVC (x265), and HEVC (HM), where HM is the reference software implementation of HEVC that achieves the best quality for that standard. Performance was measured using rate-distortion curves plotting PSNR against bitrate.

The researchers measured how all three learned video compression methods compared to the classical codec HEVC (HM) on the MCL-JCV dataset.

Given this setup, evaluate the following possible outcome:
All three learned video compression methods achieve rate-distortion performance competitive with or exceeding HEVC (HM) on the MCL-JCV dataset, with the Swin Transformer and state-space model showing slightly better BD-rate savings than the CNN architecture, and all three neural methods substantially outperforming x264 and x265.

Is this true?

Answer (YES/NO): NO